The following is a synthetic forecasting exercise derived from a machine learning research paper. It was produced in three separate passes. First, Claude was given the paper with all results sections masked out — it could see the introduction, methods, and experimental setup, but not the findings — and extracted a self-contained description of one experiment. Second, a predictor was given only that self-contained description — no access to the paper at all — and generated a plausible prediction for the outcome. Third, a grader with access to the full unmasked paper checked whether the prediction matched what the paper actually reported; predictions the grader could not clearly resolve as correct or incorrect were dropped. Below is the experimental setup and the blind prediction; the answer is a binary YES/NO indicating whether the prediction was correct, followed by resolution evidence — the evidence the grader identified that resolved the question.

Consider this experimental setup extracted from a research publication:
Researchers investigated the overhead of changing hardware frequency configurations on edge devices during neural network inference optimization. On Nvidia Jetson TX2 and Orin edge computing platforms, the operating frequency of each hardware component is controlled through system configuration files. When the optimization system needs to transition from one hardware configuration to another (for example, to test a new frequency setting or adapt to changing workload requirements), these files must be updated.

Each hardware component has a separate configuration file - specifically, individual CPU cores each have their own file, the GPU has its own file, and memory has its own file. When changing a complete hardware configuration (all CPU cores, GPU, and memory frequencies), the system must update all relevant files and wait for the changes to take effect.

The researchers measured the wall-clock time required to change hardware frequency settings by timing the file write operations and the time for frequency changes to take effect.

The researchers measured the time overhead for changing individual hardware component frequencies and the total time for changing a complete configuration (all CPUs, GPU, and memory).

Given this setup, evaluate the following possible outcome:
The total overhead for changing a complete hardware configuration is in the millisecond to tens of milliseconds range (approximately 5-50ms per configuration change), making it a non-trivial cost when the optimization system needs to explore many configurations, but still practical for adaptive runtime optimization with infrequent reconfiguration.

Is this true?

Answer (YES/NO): NO